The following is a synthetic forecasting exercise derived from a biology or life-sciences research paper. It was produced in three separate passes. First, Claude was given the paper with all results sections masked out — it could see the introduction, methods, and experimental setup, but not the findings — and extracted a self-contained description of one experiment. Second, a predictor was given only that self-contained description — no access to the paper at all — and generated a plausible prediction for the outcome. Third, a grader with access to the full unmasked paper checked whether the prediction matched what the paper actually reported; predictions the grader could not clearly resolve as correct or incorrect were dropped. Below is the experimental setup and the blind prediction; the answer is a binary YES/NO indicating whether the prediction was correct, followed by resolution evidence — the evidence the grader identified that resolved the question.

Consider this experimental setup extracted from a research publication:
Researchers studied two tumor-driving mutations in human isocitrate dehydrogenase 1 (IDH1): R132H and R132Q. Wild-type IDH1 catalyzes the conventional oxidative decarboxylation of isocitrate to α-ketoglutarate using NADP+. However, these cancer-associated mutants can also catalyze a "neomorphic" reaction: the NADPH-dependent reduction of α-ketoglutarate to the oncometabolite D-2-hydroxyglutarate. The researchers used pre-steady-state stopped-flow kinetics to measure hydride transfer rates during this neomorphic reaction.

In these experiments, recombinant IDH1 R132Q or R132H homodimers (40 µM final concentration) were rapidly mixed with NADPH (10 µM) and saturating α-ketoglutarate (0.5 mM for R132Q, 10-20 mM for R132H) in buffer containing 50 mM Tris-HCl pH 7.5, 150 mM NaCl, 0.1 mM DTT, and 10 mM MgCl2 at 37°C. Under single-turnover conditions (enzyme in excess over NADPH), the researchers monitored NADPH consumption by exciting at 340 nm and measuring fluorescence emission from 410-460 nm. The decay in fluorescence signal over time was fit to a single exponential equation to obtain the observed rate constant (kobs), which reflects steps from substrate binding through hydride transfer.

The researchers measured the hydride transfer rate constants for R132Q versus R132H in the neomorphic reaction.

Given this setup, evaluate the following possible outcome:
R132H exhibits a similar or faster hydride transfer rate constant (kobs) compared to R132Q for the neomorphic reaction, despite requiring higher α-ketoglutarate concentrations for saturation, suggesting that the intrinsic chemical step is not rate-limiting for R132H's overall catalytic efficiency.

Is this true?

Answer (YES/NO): NO